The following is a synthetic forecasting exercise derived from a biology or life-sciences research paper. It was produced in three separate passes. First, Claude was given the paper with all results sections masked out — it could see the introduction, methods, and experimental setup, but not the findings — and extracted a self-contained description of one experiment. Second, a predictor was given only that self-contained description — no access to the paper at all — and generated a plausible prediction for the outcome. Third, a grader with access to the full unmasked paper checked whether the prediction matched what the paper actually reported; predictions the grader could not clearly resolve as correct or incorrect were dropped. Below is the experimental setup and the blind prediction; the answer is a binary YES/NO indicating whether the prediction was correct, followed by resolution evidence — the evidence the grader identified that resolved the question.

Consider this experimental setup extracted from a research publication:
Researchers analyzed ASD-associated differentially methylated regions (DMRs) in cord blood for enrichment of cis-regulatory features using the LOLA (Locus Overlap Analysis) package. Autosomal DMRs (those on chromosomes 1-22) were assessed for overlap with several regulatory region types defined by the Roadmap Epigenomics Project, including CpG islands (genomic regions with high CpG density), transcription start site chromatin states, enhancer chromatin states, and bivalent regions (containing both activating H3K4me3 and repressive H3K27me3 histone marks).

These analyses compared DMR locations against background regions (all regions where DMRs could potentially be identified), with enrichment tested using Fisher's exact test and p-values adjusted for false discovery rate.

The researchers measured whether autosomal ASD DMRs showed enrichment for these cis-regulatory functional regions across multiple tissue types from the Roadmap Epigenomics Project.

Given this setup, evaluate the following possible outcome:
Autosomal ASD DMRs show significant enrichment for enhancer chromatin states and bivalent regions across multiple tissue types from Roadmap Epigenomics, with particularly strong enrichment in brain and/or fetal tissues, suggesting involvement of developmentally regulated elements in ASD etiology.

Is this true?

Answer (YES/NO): NO